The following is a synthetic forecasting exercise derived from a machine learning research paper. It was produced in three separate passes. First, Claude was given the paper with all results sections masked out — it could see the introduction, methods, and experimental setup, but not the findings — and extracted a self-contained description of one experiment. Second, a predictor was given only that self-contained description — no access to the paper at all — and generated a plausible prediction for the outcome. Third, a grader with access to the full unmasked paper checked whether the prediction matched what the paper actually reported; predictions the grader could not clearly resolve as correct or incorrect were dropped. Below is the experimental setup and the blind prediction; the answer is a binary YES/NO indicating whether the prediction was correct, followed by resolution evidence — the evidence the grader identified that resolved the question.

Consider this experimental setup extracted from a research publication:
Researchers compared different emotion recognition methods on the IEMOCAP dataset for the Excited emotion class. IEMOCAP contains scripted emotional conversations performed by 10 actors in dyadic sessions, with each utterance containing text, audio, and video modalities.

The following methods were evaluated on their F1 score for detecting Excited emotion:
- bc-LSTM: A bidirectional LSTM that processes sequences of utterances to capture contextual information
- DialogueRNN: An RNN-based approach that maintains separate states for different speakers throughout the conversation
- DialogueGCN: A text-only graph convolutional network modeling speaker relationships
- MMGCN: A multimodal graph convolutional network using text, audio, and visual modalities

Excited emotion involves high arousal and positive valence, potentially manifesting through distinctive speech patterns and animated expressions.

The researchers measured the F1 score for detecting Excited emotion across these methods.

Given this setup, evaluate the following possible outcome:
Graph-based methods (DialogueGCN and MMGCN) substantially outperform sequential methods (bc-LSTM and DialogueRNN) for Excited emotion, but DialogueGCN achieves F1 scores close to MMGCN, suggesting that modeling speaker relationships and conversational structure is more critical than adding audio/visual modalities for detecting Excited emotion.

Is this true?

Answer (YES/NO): NO